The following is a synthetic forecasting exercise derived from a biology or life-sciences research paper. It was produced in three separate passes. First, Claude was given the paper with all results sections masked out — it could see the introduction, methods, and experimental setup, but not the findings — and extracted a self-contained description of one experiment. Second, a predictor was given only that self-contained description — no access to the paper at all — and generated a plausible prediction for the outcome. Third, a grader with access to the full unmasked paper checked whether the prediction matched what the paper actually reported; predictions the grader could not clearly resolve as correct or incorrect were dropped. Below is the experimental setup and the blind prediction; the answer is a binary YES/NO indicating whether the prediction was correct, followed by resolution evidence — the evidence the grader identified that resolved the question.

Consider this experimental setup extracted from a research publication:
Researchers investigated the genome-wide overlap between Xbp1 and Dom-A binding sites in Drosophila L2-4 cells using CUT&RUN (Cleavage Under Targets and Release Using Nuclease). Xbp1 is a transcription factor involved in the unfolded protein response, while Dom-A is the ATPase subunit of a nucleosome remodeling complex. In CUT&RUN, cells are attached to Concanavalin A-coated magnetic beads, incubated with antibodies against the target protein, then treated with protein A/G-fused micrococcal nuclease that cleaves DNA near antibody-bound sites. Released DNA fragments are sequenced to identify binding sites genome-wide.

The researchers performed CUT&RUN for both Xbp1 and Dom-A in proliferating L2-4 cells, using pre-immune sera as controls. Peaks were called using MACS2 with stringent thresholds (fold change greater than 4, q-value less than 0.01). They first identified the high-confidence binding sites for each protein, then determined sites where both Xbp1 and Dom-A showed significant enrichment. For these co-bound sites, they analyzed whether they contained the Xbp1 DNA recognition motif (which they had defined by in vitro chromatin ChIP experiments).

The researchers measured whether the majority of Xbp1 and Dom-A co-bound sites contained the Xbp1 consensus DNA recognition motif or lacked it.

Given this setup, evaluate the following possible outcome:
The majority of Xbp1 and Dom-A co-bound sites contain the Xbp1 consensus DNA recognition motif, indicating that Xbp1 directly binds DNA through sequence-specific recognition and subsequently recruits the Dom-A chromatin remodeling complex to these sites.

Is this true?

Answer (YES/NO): NO